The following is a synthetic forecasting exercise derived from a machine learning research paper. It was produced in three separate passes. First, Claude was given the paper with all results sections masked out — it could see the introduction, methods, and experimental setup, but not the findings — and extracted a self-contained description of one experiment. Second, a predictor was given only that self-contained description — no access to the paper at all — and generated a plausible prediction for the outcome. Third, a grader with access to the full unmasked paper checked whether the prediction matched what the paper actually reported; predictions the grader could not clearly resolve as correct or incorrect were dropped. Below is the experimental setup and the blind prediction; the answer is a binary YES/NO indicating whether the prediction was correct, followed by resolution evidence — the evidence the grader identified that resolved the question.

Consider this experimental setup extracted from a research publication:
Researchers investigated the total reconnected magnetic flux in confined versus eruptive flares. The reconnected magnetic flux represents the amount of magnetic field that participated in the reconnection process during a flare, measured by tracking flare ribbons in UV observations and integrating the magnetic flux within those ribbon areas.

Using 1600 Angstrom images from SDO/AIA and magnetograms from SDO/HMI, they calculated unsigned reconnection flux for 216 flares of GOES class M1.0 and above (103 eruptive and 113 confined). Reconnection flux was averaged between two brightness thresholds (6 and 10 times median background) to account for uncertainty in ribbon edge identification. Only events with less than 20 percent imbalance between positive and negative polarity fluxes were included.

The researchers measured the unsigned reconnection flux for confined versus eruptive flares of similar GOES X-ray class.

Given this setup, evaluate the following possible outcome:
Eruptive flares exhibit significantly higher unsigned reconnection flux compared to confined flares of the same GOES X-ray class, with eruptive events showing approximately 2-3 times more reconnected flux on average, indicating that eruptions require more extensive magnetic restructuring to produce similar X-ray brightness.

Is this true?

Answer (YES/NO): NO